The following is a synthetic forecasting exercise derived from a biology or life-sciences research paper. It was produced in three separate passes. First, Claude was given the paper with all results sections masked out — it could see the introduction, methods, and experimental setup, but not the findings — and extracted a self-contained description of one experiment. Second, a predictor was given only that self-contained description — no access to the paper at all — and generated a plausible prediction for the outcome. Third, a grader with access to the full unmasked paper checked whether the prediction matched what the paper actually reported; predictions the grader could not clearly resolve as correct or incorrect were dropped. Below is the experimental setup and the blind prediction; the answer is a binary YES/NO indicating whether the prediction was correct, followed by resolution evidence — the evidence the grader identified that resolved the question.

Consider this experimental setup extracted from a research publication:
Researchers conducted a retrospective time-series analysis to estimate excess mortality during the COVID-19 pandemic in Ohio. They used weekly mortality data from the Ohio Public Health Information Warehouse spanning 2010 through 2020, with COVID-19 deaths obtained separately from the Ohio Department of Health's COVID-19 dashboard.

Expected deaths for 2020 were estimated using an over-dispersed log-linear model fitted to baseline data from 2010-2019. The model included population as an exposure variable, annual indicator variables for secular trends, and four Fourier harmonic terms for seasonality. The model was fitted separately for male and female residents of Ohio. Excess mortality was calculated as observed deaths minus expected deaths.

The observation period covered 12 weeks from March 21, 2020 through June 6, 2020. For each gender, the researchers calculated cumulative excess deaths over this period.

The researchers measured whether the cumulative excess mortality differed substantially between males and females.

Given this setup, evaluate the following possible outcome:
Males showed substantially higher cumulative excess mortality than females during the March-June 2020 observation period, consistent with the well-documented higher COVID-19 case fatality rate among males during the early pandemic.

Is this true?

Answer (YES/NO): NO